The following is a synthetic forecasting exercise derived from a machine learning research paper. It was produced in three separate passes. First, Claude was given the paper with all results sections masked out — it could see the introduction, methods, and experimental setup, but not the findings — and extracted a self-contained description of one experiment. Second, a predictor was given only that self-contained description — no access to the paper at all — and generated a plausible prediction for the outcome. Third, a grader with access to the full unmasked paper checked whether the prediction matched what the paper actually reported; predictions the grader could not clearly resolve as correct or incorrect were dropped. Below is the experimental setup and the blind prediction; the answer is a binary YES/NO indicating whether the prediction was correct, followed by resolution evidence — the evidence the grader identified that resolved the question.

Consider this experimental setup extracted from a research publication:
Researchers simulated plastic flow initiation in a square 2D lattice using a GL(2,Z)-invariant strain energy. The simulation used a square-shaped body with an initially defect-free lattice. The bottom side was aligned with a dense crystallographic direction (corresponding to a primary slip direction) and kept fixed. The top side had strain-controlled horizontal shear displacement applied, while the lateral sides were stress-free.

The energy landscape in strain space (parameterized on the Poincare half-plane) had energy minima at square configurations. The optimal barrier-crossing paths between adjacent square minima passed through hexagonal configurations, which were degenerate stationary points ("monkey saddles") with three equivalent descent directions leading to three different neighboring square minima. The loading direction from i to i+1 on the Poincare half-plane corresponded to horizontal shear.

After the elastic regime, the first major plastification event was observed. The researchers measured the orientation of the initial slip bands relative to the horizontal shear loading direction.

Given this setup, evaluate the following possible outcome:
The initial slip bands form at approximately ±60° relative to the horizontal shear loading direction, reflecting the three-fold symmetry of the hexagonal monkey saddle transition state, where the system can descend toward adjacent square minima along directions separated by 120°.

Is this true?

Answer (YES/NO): NO